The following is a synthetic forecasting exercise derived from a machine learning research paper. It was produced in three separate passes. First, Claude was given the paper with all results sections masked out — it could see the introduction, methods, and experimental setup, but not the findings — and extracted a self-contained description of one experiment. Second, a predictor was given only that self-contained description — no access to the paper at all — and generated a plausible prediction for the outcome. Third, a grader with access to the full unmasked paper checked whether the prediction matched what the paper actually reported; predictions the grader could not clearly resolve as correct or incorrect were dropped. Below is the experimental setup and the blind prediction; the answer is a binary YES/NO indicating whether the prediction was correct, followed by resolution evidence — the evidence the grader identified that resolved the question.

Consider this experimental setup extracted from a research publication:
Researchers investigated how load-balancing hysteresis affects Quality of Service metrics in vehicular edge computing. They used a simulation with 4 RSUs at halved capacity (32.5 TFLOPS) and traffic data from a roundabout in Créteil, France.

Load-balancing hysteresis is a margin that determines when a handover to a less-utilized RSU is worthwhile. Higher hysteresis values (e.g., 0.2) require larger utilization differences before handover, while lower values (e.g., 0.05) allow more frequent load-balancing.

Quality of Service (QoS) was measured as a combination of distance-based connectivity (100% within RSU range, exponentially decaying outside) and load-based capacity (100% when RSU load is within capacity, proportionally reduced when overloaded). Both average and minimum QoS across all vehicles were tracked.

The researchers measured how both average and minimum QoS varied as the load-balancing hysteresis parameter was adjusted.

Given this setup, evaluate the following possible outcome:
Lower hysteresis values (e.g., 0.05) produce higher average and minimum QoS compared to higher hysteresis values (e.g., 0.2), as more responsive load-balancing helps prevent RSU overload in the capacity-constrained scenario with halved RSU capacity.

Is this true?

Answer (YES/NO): YES